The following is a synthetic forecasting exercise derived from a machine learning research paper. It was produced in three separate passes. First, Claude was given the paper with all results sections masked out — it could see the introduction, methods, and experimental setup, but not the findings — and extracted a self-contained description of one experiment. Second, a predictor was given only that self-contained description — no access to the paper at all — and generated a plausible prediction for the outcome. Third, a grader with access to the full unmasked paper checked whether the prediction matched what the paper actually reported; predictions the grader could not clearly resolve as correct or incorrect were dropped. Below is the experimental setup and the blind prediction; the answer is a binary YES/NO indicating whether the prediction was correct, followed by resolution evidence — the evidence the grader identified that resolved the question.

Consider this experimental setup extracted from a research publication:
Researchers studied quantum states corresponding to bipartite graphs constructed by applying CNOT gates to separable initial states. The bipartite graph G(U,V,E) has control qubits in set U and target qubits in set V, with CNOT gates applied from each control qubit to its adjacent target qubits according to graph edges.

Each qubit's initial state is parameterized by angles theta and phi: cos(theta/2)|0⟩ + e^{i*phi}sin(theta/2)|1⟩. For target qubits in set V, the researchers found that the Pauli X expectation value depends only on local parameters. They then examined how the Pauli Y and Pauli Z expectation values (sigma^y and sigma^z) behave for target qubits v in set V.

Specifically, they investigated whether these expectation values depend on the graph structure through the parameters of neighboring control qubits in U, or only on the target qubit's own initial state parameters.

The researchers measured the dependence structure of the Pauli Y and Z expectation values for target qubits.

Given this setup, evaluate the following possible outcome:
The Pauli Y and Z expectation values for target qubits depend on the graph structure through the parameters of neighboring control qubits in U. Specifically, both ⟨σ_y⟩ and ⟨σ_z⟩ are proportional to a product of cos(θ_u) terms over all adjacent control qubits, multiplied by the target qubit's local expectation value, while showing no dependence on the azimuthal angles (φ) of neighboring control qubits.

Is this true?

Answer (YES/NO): YES